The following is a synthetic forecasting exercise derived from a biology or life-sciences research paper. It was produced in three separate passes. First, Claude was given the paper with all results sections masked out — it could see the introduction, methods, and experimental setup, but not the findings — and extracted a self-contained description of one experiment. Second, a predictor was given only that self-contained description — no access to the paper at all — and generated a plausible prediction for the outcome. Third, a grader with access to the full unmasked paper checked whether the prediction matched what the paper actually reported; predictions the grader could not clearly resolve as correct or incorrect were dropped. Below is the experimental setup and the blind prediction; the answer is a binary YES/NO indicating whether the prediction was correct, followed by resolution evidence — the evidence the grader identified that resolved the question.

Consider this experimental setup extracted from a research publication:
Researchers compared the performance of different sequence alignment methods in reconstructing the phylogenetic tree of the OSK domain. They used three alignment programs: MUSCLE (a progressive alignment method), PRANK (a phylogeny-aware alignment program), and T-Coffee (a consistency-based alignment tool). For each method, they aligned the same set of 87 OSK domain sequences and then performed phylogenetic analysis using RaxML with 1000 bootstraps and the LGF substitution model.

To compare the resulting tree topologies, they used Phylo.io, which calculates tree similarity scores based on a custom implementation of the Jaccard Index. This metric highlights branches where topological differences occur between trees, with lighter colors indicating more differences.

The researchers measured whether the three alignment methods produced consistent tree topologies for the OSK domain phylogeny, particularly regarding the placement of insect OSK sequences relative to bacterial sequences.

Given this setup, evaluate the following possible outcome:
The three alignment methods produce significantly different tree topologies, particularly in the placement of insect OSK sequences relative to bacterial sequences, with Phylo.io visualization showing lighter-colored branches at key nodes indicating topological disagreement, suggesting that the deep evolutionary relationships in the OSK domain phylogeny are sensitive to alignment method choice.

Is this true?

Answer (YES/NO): NO